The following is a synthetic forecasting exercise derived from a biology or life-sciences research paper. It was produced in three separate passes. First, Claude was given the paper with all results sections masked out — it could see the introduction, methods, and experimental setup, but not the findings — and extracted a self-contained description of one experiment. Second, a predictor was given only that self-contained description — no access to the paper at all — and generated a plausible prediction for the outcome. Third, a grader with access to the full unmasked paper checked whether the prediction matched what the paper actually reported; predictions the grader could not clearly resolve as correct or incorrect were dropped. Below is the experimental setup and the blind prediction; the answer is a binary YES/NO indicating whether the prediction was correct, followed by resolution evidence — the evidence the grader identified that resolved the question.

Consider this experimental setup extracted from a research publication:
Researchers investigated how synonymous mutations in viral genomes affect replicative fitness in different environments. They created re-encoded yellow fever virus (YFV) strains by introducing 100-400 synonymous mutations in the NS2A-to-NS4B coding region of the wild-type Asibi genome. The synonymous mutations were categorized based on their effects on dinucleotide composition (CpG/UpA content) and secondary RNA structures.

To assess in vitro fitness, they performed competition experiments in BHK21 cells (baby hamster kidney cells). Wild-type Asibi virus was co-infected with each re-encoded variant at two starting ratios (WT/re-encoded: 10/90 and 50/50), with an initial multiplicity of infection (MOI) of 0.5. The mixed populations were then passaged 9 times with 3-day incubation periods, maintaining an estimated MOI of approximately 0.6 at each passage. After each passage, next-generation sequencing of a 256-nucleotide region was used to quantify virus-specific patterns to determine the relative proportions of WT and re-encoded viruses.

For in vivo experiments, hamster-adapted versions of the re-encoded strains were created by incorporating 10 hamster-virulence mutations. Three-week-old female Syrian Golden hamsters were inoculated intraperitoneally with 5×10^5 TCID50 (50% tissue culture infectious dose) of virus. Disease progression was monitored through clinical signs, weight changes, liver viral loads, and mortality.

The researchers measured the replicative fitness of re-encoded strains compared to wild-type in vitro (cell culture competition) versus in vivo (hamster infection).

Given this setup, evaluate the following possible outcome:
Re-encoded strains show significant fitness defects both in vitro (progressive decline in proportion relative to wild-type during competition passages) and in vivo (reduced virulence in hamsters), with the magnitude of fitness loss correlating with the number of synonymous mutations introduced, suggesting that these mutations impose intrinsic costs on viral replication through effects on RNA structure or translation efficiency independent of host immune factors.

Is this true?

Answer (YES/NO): NO